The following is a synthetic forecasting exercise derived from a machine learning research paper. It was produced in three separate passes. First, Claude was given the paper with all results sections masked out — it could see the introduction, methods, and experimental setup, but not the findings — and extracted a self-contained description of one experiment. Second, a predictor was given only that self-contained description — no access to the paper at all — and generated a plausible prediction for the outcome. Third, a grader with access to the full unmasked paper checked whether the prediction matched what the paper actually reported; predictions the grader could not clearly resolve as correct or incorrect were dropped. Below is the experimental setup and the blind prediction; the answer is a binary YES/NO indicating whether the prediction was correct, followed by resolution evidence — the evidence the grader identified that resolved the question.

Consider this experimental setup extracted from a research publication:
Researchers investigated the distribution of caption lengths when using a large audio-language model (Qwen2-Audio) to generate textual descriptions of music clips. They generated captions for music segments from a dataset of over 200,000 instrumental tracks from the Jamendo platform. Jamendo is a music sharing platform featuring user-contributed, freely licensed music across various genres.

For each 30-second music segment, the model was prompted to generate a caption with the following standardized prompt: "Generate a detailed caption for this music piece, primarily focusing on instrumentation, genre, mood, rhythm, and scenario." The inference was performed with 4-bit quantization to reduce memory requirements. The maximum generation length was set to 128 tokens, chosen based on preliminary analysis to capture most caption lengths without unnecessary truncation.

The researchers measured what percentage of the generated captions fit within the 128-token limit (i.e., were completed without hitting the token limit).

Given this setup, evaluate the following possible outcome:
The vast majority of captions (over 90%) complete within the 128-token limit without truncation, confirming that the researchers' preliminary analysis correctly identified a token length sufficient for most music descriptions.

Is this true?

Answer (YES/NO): NO